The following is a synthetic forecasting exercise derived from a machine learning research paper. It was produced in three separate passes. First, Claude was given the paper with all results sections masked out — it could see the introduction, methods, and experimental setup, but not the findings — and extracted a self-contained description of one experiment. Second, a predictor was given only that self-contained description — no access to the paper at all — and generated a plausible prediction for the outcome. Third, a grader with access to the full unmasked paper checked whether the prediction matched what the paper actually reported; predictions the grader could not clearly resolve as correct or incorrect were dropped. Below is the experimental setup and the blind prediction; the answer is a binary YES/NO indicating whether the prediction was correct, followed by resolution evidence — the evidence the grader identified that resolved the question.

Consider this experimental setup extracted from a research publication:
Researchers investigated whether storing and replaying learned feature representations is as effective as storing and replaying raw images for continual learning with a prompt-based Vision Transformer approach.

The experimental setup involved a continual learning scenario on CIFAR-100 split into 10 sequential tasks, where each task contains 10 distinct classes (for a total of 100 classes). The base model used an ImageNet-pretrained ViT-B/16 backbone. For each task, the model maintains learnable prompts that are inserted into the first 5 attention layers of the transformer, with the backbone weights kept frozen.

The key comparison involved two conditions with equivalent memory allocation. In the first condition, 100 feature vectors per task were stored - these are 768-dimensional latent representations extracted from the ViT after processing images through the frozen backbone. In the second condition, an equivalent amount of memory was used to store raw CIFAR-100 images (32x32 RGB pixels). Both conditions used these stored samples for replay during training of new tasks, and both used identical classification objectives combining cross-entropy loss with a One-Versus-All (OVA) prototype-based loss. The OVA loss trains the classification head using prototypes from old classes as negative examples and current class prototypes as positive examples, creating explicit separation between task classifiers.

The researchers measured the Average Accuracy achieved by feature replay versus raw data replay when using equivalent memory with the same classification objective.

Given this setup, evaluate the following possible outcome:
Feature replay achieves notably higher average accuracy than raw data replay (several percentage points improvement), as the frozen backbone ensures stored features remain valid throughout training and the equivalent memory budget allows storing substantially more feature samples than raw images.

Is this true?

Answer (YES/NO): NO